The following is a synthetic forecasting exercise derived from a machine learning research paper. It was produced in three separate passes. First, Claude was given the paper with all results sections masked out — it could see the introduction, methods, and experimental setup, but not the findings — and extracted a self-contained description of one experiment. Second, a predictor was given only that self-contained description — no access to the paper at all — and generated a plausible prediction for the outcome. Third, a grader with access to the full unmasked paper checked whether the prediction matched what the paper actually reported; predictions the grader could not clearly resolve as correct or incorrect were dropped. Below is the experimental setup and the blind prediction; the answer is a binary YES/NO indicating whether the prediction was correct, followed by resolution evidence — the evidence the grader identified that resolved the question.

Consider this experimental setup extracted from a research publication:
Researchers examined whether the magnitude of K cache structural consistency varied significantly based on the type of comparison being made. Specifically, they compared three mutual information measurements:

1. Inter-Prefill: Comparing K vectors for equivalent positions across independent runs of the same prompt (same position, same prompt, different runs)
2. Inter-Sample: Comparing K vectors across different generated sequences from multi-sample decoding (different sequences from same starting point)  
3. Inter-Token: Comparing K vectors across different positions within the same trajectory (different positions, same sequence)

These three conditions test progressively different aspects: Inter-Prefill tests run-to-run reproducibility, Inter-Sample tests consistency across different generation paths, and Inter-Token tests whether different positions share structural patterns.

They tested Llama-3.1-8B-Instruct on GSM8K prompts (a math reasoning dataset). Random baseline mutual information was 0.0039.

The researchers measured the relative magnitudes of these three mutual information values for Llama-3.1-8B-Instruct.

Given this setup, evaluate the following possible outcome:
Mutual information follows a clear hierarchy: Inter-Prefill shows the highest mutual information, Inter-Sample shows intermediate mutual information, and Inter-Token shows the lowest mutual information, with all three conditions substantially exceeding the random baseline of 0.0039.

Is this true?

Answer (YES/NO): NO